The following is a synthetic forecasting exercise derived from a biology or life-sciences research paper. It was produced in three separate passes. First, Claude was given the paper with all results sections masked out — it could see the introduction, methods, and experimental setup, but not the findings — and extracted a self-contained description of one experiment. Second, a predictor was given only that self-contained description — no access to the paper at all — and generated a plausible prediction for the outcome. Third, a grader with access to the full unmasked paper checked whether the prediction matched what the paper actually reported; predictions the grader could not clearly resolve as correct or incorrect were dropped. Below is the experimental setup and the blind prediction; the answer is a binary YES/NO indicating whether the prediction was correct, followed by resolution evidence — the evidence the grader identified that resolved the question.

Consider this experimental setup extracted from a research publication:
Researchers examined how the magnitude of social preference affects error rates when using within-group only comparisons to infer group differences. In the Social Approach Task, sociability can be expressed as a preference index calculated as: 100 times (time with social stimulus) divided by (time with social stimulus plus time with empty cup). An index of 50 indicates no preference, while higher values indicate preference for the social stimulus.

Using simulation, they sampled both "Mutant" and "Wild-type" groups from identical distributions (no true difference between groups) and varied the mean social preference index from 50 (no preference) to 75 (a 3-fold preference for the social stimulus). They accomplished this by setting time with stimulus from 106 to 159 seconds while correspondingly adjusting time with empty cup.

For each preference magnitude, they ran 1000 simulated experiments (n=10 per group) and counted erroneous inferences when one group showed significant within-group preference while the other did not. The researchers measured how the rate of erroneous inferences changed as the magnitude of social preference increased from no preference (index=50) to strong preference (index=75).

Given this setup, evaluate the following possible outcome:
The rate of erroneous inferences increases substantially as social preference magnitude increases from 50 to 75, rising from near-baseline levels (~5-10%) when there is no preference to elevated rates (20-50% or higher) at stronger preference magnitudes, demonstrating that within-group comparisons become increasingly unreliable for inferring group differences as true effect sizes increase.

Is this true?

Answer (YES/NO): NO